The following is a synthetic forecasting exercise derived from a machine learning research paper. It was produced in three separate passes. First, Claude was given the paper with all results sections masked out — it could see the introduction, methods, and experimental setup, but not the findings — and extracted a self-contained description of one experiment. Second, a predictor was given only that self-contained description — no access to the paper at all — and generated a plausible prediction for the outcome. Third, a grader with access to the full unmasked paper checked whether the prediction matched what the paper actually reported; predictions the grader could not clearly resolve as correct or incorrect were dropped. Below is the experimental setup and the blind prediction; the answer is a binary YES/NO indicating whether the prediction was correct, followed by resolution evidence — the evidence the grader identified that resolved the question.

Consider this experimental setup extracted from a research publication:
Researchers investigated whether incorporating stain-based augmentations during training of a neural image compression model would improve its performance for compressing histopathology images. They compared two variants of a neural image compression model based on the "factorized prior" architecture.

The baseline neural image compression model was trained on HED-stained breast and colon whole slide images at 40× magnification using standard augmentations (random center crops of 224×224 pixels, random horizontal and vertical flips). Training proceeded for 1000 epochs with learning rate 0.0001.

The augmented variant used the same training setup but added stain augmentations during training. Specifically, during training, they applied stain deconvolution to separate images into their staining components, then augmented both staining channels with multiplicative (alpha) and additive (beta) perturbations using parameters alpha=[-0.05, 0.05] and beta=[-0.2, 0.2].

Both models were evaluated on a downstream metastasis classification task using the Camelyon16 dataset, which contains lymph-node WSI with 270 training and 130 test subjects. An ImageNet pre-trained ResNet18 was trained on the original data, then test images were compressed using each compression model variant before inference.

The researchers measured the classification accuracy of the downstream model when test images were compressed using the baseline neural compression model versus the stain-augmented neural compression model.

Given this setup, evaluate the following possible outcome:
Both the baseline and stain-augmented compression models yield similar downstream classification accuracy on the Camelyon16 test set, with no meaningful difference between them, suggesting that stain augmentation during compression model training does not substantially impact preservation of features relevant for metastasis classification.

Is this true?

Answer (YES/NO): NO